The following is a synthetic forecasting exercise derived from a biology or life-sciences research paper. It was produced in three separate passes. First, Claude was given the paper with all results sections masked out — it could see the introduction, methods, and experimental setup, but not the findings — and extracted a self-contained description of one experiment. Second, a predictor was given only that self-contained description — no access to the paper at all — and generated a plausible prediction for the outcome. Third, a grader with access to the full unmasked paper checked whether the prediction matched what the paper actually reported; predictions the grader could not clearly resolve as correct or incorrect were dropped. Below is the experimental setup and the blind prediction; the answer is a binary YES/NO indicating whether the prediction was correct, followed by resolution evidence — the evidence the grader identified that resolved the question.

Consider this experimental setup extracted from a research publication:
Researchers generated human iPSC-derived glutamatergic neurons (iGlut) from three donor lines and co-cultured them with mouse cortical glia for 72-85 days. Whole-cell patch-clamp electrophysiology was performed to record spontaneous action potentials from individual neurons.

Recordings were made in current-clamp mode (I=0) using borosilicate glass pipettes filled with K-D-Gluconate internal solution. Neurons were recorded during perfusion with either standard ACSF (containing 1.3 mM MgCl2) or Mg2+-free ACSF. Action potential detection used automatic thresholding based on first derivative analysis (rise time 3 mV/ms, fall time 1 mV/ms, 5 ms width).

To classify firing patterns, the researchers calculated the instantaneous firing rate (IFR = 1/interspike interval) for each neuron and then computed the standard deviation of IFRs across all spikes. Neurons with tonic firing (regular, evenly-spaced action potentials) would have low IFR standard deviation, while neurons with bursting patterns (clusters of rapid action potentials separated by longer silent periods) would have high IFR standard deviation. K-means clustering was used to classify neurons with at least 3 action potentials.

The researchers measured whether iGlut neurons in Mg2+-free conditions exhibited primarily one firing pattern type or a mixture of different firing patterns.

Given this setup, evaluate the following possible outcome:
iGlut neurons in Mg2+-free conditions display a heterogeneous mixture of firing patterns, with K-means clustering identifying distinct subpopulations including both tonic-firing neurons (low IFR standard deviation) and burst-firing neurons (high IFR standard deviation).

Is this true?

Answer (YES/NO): YES